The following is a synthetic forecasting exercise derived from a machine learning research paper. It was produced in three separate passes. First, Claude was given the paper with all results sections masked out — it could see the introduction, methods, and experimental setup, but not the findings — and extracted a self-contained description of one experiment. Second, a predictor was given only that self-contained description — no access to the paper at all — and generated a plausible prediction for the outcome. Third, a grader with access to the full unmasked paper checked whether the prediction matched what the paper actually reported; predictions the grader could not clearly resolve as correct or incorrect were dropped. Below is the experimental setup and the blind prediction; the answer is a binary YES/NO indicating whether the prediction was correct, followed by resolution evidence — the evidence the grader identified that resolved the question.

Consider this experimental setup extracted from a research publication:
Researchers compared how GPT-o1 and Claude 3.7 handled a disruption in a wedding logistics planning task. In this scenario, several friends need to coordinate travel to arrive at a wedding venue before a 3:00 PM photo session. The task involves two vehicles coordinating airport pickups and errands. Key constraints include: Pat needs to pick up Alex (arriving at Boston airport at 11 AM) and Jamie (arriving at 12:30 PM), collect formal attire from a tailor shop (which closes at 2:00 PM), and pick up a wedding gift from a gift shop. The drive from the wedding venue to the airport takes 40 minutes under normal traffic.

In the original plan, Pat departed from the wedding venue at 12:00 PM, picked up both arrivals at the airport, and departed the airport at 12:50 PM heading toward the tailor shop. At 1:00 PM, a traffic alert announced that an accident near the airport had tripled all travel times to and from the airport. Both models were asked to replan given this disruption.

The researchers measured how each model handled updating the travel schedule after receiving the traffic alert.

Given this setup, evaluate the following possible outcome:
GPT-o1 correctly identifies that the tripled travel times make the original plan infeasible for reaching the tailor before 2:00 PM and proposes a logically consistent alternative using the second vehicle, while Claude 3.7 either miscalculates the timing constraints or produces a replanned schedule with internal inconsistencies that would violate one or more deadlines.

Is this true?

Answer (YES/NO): YES